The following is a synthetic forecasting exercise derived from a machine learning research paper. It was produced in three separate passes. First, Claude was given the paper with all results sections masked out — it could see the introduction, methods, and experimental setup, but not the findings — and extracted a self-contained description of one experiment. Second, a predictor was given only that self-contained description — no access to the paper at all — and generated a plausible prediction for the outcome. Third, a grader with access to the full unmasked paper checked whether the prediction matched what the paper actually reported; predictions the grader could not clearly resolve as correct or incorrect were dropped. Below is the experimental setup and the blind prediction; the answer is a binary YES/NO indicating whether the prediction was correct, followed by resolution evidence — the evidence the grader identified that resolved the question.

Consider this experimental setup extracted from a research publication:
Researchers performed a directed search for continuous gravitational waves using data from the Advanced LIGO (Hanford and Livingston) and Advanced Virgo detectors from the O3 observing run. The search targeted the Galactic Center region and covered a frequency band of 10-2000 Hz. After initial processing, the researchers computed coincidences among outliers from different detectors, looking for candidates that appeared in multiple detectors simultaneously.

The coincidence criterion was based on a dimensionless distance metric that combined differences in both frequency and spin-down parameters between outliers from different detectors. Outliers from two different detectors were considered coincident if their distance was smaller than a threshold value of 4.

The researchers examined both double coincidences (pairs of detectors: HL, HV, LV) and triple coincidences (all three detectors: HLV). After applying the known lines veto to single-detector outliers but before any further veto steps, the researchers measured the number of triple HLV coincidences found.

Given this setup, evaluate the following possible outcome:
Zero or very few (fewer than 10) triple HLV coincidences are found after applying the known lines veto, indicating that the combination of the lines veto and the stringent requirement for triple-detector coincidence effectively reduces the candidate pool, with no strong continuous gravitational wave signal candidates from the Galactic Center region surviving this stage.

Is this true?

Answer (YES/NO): NO